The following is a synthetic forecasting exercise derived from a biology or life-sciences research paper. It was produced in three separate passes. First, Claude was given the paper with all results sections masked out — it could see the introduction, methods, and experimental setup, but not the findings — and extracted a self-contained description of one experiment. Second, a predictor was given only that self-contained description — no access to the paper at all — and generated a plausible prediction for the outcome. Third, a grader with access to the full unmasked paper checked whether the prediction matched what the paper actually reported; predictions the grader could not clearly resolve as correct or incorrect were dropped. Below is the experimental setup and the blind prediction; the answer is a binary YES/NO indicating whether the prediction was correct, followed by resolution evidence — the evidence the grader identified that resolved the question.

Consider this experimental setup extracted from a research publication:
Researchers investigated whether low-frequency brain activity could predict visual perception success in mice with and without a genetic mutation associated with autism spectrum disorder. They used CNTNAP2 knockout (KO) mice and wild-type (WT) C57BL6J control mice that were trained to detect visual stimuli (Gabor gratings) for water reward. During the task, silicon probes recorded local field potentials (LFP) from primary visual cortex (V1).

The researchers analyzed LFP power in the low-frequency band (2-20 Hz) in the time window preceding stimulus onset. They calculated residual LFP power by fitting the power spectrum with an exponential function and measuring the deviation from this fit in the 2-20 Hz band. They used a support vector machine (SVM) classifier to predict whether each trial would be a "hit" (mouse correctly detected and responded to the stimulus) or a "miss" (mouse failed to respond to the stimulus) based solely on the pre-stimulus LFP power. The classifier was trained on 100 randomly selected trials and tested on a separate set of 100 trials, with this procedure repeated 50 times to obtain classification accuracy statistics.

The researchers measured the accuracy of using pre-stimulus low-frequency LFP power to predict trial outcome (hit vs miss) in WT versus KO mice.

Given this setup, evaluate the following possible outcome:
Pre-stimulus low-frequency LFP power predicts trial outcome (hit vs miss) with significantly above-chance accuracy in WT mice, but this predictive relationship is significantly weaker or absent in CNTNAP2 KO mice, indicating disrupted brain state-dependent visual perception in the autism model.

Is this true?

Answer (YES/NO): YES